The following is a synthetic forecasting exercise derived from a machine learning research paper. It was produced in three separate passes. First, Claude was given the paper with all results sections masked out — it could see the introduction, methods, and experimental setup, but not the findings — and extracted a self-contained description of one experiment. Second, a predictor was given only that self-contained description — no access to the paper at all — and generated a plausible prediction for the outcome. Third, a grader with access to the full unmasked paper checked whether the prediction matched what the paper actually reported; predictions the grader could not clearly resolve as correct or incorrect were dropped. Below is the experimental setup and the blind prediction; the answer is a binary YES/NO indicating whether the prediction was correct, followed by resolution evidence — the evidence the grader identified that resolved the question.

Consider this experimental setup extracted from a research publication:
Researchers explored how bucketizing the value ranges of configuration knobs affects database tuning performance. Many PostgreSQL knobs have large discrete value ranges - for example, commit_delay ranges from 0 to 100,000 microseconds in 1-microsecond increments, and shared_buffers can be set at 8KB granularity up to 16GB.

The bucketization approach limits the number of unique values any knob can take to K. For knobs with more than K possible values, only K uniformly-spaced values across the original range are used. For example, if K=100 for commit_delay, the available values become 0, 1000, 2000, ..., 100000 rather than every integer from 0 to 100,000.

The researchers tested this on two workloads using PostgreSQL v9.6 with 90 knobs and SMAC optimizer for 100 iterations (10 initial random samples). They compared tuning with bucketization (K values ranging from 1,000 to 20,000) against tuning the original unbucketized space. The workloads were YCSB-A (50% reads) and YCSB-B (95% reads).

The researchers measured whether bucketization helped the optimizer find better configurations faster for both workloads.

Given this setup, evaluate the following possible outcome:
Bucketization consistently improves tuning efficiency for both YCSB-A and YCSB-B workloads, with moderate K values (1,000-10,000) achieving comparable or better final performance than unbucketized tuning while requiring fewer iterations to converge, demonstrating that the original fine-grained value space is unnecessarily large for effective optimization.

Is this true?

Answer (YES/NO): NO